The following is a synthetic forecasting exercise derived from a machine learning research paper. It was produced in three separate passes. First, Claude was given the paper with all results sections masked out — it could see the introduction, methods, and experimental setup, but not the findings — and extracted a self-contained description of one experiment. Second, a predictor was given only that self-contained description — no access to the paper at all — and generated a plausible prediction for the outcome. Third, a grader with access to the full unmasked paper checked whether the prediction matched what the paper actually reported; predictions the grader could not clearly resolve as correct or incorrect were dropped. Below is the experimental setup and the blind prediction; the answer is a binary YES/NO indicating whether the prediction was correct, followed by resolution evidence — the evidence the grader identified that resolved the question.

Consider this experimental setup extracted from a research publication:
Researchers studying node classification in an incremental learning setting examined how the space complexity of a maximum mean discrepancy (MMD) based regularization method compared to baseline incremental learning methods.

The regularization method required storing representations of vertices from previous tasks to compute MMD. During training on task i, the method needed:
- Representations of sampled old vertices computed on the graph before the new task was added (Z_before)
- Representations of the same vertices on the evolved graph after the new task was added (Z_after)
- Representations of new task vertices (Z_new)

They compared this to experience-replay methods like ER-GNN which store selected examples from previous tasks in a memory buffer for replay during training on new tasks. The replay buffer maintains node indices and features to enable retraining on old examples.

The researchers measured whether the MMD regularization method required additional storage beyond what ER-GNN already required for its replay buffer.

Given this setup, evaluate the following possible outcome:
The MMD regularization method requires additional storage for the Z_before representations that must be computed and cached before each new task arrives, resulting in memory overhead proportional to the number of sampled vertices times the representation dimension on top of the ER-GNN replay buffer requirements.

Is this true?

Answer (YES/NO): NO